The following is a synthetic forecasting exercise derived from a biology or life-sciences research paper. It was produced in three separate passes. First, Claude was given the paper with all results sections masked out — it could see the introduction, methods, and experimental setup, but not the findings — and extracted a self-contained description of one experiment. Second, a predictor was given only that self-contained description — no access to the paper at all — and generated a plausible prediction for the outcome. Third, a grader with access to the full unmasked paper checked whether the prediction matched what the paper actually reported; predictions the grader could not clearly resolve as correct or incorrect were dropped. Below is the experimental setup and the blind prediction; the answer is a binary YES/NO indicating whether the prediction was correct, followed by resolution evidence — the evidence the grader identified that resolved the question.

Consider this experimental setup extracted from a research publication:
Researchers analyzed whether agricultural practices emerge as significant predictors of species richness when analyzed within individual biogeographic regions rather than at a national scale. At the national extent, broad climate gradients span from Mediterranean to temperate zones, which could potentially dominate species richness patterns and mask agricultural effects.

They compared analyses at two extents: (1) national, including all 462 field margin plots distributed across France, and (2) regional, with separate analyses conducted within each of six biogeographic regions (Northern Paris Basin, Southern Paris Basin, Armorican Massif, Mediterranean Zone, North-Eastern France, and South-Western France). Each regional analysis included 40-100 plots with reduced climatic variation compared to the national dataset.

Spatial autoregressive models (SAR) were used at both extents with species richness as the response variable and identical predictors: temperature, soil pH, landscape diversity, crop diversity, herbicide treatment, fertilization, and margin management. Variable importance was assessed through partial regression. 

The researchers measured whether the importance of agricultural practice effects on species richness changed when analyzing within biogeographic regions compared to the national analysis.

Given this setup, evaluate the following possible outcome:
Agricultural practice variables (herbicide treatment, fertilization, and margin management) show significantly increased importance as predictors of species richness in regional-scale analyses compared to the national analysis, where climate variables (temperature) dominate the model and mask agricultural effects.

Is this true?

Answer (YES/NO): NO